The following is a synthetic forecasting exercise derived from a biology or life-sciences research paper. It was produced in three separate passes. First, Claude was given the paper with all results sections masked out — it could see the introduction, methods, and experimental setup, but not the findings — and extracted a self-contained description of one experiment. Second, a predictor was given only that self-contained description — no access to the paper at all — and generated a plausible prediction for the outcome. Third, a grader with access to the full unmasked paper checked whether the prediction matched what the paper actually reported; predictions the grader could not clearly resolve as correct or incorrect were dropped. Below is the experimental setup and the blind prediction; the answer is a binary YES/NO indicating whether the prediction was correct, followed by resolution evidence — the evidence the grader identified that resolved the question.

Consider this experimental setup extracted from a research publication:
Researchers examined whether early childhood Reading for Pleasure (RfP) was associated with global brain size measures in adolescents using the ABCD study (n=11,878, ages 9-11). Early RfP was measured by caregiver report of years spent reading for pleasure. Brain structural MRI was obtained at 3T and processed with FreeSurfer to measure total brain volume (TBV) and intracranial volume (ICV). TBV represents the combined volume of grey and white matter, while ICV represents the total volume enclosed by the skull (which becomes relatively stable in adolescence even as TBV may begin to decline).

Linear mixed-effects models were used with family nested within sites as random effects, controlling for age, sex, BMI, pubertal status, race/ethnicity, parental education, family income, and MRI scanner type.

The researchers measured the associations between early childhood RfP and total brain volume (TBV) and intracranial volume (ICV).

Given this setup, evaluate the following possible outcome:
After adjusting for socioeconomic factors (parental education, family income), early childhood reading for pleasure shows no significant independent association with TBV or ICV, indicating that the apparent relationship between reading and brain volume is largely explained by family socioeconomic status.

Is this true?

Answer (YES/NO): NO